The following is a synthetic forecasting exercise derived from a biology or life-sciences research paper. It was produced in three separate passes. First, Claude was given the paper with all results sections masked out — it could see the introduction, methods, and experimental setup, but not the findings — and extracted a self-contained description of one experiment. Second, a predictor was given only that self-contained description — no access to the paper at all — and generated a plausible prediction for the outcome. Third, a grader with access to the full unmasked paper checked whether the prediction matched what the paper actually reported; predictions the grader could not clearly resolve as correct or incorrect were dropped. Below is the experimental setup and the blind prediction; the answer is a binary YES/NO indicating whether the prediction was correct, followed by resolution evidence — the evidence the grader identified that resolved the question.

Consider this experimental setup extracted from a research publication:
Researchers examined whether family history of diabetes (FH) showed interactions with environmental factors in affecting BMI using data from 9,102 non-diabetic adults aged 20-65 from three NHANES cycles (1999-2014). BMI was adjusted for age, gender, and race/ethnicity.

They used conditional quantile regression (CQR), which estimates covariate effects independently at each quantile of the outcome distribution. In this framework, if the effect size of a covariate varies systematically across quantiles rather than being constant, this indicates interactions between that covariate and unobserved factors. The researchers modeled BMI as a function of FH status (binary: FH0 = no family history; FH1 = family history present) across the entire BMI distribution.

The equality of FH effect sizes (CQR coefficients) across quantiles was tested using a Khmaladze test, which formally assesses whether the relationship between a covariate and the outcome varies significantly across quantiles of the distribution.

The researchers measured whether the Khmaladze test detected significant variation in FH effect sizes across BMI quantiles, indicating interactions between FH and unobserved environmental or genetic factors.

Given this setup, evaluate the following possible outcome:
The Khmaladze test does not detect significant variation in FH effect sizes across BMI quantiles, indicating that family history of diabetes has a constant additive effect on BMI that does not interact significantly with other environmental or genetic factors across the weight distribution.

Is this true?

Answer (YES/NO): NO